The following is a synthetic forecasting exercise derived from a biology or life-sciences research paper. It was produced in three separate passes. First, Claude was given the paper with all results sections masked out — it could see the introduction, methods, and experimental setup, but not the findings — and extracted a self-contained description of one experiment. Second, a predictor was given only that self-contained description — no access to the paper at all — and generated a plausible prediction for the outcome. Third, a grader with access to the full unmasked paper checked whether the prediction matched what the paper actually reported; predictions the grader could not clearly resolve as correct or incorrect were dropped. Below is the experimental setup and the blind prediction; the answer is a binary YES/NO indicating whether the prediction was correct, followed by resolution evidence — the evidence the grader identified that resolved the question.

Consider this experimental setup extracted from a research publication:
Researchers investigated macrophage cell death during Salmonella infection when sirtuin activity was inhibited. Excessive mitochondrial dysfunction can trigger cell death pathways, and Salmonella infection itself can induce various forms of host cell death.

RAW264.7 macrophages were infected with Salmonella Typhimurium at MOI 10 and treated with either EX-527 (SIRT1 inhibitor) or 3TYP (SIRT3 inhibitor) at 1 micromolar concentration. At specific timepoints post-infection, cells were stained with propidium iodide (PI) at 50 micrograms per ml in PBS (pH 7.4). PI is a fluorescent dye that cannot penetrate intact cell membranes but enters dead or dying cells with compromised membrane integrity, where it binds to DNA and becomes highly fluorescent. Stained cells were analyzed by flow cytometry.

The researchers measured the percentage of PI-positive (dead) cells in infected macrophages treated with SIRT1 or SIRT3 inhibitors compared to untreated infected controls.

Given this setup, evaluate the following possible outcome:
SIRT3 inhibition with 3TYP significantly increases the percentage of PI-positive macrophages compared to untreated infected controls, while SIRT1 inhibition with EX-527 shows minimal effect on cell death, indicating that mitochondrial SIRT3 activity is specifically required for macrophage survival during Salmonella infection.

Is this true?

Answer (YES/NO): NO